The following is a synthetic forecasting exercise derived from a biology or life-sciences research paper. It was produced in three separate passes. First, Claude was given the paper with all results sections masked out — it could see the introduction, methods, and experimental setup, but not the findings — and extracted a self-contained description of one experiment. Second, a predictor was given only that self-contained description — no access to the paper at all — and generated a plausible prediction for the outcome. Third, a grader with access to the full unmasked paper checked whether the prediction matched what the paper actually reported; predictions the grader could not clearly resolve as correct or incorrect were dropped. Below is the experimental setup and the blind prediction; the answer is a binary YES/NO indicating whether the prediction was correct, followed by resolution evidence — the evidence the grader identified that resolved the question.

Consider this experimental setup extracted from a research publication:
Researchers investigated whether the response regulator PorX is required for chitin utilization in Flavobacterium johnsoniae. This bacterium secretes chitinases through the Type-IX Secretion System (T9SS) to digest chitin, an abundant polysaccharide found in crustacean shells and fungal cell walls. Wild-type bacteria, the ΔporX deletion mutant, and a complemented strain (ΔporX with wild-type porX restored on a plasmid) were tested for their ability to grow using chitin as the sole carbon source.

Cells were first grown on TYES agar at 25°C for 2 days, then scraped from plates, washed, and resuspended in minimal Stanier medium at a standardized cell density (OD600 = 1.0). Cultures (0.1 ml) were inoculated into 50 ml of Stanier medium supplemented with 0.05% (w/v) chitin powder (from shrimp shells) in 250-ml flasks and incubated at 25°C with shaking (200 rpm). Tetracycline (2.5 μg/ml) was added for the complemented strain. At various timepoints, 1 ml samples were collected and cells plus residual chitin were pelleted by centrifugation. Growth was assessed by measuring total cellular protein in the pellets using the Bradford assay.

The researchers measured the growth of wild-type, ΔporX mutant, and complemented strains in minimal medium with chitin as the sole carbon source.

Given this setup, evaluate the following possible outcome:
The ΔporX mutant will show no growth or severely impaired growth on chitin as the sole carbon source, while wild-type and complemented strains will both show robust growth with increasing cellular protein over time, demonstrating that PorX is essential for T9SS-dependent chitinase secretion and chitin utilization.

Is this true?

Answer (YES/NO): NO